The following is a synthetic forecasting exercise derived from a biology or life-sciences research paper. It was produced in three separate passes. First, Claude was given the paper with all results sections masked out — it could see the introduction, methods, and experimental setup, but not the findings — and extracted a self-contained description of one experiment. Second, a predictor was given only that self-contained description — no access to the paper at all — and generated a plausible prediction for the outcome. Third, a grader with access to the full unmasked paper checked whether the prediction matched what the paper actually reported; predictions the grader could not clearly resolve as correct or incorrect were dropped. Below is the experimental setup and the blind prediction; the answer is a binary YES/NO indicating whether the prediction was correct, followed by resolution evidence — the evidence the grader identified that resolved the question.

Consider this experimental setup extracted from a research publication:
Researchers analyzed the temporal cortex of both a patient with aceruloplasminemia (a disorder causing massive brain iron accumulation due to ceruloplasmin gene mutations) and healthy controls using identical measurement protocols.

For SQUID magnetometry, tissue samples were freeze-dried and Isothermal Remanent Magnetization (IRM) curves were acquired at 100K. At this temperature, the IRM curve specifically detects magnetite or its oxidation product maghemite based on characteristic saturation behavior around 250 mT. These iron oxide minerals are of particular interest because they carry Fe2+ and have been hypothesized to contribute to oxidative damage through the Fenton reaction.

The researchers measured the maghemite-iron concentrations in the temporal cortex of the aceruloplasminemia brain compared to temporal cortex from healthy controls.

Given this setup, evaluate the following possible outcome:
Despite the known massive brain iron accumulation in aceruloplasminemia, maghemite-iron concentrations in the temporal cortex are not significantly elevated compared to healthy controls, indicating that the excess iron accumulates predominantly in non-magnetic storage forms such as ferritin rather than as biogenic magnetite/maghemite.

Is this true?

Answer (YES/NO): NO